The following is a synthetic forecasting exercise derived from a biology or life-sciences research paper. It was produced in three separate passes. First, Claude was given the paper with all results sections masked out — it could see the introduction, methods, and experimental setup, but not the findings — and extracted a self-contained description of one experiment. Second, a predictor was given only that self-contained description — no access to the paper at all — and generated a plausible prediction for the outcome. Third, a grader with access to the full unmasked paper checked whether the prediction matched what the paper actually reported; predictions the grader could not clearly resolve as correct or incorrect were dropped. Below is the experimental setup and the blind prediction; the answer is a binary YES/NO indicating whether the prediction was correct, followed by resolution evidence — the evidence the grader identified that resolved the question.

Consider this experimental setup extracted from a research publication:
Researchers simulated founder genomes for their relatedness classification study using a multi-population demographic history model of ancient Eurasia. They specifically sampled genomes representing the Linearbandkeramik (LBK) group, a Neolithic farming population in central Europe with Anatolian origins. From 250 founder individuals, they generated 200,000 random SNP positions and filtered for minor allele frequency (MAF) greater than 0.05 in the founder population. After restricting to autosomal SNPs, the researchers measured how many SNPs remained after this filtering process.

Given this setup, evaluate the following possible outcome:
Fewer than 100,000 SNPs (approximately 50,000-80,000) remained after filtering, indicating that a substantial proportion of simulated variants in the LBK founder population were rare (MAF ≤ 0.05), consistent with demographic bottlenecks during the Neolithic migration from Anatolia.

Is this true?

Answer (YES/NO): NO